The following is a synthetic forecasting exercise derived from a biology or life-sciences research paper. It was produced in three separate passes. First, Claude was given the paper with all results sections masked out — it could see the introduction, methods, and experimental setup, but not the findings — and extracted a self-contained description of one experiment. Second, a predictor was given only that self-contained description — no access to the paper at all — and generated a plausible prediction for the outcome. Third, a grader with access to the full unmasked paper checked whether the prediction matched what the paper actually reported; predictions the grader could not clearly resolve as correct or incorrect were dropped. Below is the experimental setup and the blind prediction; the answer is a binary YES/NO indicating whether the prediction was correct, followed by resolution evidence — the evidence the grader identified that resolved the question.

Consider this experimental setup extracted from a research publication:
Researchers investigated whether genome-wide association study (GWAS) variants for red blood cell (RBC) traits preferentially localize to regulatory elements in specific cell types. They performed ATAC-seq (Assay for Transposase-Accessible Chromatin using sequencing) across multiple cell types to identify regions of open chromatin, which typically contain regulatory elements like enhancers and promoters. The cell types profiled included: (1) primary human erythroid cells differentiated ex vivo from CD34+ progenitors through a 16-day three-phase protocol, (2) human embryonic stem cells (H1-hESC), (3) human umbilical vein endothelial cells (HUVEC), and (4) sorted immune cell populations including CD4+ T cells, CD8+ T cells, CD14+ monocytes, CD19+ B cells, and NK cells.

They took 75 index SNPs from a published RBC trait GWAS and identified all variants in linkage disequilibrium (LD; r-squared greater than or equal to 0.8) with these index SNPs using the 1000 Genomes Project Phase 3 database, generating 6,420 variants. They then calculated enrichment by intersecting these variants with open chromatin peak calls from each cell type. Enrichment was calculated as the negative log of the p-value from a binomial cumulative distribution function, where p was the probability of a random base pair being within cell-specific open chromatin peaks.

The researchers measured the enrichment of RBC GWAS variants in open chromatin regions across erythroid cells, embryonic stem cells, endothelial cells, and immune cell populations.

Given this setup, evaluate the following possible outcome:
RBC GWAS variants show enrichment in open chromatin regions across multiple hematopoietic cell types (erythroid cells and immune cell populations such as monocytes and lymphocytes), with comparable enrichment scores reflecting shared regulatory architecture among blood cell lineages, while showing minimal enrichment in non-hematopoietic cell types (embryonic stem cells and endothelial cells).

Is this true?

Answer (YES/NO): NO